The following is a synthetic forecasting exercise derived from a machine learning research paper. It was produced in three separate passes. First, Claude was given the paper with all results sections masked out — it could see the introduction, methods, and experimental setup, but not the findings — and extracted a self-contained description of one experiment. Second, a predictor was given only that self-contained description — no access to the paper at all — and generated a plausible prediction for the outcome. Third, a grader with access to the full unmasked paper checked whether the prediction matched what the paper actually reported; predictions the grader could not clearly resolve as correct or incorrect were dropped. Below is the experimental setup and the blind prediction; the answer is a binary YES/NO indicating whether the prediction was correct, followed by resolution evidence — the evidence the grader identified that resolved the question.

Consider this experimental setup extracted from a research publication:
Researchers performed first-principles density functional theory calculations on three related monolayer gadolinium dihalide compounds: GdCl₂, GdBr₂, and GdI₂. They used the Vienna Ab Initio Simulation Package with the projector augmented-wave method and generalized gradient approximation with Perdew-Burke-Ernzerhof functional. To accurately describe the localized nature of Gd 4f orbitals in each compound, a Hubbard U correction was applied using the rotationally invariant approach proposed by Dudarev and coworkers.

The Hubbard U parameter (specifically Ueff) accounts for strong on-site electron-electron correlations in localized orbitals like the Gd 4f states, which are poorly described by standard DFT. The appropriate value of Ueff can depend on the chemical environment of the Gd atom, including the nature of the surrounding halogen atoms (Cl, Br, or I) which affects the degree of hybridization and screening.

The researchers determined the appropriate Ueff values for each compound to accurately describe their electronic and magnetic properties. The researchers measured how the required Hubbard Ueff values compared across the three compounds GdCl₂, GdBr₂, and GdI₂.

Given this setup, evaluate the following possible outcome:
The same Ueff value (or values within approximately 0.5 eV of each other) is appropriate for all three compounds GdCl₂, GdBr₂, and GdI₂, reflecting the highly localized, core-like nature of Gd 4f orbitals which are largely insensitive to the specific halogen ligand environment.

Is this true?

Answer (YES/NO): NO